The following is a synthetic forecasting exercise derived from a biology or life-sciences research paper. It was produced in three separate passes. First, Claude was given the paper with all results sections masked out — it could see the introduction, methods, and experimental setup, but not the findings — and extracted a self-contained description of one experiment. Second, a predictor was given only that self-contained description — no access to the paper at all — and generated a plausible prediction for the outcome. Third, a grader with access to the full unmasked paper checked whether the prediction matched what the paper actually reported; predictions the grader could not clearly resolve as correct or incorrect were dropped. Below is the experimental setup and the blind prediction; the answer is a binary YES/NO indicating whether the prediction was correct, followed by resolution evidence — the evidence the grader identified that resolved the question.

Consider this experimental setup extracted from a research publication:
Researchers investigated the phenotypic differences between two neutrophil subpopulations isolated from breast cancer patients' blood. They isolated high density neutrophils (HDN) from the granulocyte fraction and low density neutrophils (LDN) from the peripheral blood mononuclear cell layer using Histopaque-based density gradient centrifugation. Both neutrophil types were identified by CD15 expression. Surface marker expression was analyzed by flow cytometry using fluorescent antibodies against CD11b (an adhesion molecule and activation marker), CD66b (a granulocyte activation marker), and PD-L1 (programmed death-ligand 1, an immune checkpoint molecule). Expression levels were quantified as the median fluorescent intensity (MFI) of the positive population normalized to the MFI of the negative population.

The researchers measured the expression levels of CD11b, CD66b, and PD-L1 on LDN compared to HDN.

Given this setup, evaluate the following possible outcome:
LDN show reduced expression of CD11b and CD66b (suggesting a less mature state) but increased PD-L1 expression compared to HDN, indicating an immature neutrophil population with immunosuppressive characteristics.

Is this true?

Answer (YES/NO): NO